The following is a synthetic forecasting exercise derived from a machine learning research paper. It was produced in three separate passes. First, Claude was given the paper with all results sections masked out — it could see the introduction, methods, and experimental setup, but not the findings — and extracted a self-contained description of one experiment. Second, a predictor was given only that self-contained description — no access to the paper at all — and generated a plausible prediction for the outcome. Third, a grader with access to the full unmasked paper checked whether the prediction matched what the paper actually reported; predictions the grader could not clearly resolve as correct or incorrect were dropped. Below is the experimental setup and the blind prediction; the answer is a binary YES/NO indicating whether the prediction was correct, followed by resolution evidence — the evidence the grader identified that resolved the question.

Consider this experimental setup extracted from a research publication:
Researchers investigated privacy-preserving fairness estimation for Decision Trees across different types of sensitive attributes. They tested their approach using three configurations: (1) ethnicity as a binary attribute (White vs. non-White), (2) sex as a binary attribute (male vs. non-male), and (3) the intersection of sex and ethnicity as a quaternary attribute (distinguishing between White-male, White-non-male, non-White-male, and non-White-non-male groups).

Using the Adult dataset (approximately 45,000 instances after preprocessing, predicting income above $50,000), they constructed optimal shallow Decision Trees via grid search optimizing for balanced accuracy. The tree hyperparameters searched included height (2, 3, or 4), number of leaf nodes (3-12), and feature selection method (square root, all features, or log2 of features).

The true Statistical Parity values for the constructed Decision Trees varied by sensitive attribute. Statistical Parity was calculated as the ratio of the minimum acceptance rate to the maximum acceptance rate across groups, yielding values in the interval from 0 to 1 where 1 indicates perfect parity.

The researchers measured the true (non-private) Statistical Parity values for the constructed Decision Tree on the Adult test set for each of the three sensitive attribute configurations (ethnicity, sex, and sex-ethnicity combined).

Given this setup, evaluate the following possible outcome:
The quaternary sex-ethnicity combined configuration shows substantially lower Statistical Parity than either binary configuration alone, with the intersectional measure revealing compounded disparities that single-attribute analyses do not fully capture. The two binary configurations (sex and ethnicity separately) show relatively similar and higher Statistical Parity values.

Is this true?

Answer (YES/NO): NO